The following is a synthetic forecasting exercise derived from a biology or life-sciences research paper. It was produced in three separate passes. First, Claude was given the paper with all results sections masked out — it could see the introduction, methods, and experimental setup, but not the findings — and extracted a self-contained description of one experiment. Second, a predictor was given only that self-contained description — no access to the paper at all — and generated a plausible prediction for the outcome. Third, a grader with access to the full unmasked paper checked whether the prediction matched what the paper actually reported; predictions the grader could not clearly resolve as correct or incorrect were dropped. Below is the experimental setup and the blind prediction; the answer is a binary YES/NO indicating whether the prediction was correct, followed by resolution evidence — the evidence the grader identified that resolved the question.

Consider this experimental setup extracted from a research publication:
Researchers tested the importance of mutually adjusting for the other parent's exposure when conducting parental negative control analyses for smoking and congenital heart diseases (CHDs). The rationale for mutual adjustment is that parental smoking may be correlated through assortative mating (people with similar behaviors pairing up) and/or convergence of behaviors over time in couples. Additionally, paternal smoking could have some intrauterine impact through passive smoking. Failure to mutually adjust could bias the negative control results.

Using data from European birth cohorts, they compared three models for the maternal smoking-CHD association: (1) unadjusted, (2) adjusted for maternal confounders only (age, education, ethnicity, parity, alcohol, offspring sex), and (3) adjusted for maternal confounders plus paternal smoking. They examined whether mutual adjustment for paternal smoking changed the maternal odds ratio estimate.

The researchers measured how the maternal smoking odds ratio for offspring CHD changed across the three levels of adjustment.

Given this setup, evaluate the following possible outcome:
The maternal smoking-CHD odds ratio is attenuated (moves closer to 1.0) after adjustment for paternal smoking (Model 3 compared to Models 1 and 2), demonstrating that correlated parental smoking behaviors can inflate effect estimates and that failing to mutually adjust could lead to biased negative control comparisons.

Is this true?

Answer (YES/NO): NO